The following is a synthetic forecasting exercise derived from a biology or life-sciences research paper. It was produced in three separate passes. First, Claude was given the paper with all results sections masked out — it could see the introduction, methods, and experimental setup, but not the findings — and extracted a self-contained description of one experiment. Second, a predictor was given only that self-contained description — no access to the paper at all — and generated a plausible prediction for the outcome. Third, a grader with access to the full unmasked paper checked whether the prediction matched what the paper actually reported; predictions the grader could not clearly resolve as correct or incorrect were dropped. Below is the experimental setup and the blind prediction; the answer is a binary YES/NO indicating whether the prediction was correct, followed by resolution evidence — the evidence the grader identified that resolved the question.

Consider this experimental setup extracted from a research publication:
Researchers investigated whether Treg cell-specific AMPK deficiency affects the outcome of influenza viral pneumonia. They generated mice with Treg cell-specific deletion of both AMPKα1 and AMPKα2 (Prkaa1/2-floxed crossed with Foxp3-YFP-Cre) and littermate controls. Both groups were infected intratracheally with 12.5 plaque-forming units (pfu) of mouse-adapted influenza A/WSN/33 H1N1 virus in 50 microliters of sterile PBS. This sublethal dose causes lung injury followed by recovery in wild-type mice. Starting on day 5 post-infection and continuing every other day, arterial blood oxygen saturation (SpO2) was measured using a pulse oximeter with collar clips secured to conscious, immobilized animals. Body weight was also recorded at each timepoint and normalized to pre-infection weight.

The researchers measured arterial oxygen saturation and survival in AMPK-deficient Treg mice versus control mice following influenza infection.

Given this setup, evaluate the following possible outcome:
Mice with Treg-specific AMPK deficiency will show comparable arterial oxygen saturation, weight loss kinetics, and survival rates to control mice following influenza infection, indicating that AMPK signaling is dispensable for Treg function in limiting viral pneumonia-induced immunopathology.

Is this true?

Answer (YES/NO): NO